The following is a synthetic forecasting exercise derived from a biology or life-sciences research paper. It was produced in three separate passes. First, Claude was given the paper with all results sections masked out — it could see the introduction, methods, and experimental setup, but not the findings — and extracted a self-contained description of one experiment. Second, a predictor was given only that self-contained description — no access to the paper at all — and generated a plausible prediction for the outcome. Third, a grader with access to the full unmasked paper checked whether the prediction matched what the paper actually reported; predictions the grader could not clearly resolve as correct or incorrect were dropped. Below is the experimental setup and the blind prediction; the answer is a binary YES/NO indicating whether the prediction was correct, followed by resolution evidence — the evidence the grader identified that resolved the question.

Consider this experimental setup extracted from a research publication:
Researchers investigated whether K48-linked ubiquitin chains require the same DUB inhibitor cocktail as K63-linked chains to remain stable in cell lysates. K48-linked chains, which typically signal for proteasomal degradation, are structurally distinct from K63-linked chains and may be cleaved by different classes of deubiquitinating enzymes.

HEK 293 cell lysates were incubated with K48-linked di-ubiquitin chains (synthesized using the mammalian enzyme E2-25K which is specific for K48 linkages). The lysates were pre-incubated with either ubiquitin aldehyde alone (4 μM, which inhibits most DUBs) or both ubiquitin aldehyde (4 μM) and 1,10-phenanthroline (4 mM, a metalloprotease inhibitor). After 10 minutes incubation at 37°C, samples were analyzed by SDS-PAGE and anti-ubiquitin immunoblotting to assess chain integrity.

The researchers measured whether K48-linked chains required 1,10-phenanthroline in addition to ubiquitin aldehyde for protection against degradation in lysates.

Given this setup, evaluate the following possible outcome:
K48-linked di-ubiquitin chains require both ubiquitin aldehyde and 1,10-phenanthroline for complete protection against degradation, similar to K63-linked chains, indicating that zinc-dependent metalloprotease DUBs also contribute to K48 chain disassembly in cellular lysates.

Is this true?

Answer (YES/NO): NO